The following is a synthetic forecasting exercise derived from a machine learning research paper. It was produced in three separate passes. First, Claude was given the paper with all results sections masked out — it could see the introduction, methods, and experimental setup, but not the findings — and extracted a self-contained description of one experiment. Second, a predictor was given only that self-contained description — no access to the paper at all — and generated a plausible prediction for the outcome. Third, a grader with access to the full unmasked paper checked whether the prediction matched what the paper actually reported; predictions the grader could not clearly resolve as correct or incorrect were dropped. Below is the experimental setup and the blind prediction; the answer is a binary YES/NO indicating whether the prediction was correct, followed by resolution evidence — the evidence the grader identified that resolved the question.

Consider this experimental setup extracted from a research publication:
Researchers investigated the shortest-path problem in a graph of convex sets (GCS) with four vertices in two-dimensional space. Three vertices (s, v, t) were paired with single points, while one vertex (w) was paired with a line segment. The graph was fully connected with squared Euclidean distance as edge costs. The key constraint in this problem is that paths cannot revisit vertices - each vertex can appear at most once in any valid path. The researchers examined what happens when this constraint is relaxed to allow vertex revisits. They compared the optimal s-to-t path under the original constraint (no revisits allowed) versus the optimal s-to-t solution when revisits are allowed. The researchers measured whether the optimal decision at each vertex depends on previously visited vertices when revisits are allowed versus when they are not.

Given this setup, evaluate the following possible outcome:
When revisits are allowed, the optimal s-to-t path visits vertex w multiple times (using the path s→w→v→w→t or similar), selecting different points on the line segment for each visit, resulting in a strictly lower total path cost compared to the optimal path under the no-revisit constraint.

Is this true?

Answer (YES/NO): YES